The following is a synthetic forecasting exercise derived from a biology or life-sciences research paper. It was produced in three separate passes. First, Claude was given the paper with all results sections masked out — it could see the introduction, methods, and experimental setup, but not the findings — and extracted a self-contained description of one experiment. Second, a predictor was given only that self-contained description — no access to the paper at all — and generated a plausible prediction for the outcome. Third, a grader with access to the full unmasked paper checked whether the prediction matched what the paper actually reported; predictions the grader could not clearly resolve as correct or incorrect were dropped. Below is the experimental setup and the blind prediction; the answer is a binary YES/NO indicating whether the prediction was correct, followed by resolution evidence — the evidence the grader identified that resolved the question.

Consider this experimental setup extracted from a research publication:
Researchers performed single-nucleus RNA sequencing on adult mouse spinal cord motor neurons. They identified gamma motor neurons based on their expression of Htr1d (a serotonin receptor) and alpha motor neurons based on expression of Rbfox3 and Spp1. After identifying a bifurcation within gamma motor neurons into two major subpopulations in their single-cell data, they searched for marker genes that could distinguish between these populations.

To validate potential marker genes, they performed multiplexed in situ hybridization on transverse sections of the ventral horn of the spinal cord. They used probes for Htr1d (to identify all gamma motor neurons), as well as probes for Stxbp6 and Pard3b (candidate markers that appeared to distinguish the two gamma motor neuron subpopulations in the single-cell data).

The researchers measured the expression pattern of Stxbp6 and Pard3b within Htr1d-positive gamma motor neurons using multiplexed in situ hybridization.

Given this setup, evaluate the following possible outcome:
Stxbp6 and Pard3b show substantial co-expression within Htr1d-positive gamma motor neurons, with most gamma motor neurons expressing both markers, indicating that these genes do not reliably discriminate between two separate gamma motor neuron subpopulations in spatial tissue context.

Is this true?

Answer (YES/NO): NO